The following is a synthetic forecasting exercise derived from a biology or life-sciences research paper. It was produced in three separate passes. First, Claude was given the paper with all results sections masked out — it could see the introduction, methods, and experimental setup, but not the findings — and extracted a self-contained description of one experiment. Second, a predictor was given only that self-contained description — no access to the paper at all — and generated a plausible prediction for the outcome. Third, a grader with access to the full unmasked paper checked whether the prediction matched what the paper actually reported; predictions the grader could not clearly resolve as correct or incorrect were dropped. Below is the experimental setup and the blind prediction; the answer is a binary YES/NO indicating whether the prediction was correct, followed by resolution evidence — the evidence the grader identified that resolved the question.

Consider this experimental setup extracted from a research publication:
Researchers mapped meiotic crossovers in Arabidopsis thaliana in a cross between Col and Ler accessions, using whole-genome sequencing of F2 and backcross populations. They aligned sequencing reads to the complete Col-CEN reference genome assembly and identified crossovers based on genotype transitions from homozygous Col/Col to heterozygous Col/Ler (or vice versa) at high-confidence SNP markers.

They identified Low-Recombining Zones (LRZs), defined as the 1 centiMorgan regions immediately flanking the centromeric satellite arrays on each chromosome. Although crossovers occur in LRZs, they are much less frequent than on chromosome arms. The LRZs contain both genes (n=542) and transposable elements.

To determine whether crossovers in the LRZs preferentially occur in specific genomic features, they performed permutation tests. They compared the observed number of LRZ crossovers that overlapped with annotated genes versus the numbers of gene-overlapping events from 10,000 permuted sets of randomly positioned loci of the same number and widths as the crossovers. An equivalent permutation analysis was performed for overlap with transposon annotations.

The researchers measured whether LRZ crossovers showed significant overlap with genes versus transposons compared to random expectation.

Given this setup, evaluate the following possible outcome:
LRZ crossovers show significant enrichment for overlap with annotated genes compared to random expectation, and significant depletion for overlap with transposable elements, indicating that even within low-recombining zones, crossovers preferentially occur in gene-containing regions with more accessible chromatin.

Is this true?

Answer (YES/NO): NO